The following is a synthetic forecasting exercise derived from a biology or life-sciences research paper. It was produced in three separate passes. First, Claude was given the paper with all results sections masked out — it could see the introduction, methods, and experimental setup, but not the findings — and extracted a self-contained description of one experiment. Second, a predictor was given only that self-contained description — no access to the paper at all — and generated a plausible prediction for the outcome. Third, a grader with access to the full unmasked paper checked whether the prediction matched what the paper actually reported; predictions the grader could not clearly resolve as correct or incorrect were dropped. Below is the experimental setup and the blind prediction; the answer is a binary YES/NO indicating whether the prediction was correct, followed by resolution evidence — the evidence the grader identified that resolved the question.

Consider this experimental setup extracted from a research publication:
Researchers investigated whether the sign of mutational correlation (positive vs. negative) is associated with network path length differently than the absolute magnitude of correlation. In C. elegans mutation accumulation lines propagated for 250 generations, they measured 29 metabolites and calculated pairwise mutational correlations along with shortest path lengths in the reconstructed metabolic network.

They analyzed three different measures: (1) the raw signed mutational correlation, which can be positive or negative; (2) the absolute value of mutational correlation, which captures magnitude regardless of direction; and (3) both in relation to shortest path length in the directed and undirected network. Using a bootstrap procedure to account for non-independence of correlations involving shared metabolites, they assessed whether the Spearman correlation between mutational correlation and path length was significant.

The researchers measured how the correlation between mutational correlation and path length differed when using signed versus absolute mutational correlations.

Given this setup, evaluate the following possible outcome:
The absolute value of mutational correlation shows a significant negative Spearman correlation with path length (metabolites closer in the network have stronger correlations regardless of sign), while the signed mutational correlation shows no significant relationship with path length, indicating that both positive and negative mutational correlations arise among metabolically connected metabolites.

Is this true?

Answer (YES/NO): NO